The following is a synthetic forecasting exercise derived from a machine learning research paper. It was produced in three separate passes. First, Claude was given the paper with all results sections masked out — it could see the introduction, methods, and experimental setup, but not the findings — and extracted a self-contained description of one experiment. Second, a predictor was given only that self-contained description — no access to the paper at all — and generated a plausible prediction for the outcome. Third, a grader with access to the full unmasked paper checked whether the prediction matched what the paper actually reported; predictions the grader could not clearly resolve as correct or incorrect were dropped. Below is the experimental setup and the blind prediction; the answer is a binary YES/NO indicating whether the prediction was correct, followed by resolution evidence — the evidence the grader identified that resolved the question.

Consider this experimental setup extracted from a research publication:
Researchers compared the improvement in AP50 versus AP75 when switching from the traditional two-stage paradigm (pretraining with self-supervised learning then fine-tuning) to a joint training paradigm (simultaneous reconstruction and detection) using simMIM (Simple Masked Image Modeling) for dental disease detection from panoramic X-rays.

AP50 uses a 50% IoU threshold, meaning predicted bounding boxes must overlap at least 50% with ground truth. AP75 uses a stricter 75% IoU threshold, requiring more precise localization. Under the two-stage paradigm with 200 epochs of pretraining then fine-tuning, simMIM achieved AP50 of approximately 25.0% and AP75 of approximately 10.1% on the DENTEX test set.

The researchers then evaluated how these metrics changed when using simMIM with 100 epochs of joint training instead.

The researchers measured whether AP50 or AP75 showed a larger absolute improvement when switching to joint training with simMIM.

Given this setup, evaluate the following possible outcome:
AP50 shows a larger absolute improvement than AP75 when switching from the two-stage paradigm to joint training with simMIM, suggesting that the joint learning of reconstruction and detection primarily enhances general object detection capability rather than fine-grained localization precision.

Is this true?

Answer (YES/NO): YES